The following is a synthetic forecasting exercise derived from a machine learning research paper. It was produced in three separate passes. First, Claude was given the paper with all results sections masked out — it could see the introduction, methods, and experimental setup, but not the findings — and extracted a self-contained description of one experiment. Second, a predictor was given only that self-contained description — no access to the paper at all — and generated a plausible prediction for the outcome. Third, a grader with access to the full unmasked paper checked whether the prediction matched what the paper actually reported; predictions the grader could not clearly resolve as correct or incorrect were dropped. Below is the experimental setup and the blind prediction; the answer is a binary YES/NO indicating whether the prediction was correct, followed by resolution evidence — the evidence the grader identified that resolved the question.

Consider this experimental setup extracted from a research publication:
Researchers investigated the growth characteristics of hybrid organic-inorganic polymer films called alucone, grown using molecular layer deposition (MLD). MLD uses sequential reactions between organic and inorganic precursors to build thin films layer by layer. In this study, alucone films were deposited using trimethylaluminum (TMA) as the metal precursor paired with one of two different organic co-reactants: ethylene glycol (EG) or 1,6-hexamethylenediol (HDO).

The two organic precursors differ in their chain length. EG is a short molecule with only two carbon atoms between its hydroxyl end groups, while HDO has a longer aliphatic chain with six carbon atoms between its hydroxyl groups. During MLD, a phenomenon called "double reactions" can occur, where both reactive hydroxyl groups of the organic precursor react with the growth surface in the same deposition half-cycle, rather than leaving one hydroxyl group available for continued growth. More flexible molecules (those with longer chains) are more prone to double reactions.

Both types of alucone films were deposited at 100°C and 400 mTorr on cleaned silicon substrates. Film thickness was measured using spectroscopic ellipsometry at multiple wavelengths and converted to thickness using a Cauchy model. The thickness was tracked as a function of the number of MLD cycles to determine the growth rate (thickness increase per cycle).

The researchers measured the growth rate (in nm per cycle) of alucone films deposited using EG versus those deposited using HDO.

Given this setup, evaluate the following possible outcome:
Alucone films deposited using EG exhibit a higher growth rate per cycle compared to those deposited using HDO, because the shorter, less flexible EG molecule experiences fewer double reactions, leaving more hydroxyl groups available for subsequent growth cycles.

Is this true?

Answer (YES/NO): YES